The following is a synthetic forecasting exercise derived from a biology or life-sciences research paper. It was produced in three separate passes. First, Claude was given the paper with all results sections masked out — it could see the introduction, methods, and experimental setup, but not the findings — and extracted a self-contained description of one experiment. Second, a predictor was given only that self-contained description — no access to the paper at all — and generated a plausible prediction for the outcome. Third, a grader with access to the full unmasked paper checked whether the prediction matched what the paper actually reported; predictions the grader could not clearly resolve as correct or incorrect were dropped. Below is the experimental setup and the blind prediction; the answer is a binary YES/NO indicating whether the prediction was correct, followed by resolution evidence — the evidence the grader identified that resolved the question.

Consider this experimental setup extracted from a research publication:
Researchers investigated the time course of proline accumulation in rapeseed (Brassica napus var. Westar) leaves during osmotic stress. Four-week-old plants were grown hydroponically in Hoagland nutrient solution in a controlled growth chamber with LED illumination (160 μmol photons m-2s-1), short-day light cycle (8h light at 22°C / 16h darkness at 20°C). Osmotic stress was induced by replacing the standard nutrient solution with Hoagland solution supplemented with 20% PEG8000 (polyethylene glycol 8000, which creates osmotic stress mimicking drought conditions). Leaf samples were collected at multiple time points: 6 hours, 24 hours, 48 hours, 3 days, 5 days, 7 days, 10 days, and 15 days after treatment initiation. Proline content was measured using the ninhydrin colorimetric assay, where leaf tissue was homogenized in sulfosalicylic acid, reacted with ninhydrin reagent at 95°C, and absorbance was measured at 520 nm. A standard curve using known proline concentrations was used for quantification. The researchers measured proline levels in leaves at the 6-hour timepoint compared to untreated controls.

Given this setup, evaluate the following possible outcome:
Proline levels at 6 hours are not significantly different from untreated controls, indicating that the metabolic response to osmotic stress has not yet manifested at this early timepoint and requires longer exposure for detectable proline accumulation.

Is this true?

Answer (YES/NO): YES